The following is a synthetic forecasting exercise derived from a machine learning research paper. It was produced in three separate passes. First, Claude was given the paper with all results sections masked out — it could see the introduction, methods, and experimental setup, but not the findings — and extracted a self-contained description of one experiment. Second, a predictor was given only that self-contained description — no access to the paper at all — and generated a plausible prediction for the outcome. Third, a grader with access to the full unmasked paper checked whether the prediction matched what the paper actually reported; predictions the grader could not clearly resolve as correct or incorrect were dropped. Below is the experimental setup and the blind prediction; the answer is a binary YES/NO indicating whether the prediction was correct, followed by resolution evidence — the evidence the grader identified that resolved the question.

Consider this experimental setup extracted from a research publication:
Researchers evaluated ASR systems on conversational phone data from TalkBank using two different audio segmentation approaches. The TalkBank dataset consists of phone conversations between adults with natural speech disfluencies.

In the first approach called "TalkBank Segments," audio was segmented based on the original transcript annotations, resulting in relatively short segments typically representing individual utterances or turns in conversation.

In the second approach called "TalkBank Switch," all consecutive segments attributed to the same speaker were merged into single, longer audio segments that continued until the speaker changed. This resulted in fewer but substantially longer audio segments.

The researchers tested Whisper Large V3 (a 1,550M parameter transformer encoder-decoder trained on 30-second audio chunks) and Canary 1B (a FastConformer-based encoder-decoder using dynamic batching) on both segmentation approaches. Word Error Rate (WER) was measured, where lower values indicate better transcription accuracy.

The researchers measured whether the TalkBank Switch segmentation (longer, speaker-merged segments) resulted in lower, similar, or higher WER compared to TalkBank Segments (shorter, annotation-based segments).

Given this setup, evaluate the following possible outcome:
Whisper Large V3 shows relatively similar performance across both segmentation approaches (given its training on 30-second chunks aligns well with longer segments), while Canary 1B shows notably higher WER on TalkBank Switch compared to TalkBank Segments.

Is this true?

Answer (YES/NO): NO